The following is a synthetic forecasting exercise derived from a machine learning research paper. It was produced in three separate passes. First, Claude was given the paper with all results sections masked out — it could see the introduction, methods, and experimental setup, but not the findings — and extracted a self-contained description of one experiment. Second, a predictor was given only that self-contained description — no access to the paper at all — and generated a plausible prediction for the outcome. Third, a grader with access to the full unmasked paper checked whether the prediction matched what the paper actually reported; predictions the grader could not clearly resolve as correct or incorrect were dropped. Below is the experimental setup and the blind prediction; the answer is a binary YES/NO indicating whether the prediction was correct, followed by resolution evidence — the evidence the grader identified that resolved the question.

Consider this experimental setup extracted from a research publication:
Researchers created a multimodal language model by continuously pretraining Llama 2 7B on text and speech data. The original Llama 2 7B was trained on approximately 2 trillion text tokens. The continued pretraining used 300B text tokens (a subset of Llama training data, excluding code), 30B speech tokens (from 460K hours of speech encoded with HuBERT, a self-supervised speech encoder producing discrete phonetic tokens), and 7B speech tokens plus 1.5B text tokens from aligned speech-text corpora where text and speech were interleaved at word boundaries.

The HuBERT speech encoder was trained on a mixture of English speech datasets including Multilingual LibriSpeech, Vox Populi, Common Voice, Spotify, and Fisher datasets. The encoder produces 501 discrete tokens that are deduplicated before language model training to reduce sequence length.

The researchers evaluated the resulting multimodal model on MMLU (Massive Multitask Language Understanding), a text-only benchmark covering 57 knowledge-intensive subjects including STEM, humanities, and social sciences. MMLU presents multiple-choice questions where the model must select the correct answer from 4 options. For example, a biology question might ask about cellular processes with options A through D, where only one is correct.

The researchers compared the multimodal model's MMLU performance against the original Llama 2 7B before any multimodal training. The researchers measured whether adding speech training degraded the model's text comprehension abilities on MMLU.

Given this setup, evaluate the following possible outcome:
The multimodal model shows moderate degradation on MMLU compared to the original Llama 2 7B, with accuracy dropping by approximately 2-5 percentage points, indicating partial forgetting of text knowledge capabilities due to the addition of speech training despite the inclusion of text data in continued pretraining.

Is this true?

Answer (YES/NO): NO